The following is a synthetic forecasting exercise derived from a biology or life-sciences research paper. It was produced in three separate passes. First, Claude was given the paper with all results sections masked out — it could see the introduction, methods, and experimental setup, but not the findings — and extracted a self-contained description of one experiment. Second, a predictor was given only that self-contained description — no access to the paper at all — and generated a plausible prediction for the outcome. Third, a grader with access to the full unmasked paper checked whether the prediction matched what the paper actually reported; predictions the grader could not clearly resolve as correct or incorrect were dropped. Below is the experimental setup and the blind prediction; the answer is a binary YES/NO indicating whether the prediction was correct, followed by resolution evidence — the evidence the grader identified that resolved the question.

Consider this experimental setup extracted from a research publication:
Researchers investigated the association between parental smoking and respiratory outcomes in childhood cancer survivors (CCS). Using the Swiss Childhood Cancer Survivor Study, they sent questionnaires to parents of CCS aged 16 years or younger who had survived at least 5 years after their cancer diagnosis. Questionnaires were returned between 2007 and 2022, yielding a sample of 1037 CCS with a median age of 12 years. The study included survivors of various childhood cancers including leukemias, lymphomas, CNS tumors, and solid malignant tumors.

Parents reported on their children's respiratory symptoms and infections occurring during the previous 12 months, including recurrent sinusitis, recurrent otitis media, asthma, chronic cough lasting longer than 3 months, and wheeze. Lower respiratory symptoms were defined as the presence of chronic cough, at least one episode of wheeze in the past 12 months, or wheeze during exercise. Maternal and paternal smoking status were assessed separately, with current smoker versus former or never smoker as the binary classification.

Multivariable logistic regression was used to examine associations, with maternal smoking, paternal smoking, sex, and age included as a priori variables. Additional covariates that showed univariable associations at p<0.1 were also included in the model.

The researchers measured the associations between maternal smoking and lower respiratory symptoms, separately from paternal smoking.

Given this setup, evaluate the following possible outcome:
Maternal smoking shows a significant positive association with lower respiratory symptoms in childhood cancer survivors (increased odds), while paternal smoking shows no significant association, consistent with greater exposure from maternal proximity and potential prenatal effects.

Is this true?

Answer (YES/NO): YES